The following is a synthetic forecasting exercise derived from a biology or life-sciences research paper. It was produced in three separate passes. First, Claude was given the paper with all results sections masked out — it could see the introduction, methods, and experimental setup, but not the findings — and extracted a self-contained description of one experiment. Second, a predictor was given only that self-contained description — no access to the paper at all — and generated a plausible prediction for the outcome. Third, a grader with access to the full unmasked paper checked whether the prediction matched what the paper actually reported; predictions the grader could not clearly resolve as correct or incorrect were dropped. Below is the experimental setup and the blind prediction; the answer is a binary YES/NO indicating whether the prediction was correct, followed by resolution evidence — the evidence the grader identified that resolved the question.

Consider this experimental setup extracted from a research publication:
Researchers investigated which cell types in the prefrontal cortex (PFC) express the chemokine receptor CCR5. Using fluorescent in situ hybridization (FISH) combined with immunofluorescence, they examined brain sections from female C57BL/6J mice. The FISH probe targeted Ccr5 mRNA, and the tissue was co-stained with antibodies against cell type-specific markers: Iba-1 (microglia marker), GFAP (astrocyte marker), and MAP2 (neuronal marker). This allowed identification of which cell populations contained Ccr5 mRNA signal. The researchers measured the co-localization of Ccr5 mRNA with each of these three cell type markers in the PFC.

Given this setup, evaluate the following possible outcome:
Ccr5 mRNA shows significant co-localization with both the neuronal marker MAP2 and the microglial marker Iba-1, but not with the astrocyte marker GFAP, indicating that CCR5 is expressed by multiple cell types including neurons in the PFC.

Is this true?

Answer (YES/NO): NO